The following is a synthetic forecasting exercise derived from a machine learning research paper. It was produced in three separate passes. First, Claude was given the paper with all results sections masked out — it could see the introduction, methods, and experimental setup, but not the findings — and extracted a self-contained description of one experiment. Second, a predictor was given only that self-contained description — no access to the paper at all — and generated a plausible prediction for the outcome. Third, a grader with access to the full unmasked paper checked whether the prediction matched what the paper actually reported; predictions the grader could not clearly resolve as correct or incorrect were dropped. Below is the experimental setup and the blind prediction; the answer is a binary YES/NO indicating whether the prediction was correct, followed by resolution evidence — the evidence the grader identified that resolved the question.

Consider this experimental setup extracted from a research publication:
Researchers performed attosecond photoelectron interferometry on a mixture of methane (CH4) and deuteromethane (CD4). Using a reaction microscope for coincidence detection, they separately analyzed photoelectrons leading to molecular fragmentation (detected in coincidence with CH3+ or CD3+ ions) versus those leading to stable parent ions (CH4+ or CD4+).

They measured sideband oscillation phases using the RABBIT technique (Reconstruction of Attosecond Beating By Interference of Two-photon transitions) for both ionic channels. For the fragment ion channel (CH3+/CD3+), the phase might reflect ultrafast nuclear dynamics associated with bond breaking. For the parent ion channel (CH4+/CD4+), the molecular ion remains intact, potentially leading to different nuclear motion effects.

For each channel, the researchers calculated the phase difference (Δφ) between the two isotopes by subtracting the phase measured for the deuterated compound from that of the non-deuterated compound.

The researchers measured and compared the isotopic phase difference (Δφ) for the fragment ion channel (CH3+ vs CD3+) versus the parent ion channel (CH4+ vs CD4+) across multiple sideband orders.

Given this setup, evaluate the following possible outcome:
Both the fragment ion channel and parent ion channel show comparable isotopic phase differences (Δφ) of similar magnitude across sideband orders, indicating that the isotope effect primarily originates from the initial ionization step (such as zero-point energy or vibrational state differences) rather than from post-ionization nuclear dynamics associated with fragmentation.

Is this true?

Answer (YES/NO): NO